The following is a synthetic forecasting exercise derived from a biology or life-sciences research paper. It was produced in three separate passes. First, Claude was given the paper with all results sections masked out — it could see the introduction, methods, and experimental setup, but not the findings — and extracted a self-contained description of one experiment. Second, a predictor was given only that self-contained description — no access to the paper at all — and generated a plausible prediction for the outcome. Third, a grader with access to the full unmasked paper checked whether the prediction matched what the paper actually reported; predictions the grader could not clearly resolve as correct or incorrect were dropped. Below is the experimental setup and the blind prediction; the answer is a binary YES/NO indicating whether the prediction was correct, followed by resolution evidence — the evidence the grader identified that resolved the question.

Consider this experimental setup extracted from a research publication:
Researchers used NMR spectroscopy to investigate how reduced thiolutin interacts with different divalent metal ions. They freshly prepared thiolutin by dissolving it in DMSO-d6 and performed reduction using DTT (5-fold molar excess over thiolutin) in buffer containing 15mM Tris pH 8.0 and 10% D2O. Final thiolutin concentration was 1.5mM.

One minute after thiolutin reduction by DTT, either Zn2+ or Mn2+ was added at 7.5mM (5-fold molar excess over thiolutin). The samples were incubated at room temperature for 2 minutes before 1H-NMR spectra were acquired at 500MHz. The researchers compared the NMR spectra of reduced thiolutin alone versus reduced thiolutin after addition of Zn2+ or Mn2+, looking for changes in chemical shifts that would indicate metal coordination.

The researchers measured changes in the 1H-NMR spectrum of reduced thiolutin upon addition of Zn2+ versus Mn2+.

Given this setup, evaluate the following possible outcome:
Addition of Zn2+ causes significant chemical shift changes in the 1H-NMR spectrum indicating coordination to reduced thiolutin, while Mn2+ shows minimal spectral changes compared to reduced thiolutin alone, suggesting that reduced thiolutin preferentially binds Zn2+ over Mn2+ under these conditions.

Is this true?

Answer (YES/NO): NO